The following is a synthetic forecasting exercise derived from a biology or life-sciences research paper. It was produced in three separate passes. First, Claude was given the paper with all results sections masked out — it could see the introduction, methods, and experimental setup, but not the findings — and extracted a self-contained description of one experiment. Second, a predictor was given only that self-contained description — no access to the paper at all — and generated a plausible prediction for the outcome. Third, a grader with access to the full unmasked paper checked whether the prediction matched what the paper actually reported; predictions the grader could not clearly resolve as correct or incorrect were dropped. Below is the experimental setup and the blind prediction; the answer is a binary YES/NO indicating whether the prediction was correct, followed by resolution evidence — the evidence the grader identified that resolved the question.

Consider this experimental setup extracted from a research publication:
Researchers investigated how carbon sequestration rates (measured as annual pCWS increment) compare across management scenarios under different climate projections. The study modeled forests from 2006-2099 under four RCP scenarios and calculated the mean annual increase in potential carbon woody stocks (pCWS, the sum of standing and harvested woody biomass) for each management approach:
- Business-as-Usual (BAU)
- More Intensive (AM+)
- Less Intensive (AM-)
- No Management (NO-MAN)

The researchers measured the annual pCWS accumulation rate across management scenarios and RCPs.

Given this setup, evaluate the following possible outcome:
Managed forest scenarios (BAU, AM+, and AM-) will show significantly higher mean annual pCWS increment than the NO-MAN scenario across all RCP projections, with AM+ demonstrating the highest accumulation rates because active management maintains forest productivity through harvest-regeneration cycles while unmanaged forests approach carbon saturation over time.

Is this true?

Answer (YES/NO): NO